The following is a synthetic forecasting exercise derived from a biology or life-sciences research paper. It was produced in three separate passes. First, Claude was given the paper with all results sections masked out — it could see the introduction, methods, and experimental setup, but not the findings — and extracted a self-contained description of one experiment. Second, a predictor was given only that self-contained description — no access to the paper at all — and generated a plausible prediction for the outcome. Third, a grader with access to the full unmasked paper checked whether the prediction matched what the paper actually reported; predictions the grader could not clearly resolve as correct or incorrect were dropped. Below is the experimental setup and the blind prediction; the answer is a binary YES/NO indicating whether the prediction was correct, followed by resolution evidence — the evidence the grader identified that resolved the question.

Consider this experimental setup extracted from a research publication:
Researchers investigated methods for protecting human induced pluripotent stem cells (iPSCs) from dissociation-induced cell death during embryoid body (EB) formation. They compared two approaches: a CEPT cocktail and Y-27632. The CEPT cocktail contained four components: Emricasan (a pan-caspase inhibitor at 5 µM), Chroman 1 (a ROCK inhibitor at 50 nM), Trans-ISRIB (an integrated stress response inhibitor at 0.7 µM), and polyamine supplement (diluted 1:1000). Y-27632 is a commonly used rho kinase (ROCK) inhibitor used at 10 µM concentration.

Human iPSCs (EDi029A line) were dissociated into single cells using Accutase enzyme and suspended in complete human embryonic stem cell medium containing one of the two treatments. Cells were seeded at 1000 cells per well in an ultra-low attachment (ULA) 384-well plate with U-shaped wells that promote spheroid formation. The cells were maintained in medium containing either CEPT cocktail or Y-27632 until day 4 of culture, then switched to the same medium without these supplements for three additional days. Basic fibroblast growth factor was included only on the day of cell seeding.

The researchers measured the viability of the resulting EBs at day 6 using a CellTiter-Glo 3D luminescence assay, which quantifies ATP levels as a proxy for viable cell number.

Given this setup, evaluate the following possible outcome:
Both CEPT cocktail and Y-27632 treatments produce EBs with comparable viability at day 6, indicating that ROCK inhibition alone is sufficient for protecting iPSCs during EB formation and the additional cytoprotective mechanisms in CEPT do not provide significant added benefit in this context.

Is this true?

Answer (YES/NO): NO